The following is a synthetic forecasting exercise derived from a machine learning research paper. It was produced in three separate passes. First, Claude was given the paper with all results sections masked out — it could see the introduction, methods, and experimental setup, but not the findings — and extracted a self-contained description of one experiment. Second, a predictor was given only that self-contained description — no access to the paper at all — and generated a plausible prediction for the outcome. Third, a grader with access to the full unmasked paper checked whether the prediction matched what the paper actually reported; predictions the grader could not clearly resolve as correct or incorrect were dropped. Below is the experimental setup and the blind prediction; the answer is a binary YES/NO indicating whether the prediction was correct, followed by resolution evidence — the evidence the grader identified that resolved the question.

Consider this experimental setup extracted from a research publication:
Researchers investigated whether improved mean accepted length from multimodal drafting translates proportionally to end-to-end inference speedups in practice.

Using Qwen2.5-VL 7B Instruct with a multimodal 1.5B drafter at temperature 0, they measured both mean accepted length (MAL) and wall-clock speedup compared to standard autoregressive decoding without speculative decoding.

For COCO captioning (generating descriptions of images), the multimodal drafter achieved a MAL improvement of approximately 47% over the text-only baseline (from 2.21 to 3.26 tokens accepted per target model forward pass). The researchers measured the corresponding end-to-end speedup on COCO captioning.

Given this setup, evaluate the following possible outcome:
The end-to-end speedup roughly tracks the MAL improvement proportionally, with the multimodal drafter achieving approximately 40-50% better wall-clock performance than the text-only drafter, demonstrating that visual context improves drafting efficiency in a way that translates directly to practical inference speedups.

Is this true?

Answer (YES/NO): YES